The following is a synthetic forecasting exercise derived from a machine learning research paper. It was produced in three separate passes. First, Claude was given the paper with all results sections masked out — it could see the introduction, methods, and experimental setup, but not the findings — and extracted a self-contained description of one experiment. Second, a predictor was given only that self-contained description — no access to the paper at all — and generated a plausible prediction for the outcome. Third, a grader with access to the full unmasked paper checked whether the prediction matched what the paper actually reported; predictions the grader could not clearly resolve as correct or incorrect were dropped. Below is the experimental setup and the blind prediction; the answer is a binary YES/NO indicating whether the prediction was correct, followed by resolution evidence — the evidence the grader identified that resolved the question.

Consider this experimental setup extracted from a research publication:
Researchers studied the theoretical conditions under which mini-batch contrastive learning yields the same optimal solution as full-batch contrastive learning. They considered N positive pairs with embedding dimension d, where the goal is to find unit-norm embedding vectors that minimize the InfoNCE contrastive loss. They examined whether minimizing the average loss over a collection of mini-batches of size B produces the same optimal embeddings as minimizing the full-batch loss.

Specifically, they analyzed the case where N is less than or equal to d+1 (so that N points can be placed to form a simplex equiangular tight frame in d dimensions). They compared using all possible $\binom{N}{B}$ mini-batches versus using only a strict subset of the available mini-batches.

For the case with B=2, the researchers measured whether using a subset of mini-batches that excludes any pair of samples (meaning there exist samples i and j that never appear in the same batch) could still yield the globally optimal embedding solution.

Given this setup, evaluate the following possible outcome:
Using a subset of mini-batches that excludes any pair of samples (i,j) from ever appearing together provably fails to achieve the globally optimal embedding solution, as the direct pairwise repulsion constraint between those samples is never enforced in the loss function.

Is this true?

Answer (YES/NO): YES